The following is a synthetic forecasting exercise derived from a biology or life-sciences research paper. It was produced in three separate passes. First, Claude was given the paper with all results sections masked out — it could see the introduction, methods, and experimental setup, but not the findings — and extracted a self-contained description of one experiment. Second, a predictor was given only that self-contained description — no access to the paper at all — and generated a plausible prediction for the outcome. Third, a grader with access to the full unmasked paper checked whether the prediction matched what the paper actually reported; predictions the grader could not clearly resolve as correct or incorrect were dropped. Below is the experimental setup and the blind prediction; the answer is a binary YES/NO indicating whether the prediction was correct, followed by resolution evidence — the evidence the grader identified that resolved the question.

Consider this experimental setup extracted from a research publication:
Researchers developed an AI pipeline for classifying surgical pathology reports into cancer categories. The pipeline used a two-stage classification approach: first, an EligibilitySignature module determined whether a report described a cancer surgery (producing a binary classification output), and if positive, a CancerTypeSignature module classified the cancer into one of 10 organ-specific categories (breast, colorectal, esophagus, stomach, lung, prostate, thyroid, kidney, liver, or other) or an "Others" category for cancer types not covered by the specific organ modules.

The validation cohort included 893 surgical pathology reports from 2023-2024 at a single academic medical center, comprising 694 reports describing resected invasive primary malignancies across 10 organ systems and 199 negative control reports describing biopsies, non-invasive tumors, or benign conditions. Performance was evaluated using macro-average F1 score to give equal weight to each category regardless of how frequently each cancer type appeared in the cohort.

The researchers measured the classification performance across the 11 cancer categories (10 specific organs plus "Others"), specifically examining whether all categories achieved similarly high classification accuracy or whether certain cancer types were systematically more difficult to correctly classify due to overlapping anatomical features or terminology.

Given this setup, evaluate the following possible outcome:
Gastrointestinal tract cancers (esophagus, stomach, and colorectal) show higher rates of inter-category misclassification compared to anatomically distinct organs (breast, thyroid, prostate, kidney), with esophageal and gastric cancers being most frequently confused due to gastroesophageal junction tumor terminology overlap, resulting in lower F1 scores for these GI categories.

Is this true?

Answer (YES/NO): NO